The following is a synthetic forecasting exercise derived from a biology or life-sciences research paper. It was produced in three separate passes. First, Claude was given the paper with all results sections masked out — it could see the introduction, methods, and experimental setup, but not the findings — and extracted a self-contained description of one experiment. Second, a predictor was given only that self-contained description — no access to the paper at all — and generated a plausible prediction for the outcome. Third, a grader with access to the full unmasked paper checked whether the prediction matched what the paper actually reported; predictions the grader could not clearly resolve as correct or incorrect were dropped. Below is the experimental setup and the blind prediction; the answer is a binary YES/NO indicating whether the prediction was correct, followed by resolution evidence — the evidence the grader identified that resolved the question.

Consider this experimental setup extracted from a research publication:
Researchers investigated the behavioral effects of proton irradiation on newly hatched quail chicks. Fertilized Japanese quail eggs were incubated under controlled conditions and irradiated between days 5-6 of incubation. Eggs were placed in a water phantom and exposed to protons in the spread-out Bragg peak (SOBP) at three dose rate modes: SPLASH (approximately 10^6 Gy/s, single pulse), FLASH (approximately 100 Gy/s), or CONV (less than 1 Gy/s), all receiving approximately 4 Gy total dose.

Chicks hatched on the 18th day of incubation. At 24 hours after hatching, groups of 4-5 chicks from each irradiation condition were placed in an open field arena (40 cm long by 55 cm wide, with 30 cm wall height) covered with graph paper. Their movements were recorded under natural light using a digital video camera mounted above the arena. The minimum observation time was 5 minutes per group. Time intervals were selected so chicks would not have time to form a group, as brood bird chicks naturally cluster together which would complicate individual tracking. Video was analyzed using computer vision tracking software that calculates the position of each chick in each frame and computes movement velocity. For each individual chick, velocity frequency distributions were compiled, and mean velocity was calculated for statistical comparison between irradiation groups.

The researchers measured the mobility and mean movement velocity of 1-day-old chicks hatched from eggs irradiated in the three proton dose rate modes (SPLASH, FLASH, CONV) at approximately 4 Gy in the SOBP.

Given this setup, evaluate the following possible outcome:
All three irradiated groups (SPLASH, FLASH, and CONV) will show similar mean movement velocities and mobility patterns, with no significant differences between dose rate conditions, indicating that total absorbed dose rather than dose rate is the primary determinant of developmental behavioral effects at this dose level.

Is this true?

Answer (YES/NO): NO